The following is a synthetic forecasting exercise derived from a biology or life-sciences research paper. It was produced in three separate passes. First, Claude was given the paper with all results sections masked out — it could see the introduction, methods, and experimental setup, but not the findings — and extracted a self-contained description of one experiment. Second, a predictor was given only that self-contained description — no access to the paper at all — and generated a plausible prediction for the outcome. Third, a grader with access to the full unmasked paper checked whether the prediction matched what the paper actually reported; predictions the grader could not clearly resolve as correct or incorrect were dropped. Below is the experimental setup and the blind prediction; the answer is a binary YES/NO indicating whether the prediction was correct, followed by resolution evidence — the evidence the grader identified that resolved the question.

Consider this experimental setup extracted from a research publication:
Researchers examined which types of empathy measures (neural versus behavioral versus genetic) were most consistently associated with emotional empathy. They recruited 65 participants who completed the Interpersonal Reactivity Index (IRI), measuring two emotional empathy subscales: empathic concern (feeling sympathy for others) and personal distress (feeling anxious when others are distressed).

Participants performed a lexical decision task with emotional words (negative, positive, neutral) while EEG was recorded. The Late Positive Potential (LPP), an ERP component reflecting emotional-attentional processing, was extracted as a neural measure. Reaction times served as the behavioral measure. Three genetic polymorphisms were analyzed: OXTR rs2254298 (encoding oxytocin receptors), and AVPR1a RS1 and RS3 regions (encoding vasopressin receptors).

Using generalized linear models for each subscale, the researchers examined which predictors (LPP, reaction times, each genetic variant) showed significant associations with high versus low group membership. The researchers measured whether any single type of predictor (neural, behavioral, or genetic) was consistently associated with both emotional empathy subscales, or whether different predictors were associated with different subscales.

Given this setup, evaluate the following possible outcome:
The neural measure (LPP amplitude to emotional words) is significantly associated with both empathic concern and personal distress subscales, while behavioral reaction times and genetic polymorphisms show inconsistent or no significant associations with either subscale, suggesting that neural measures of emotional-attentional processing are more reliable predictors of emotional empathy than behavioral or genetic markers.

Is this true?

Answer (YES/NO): YES